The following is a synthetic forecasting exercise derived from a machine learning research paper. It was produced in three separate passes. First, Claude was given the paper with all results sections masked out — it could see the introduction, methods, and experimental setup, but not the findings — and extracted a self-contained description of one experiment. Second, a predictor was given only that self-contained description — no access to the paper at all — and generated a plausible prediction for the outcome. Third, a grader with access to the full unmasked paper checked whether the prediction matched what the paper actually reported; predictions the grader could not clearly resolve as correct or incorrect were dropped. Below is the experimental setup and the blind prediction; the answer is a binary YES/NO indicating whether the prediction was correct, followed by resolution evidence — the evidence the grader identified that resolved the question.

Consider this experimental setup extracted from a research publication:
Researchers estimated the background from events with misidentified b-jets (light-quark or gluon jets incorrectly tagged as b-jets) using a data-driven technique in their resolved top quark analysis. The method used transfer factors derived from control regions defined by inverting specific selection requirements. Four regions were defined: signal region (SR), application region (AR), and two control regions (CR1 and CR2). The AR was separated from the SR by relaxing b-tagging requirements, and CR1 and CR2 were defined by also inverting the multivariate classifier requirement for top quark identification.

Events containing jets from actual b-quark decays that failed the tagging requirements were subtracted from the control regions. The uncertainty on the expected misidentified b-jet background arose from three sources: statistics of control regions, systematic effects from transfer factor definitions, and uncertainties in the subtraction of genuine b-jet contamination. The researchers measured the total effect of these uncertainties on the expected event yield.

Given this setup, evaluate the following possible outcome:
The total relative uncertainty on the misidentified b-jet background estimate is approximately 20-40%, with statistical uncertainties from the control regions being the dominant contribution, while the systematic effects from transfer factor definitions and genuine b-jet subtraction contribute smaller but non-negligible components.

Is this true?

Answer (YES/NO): NO